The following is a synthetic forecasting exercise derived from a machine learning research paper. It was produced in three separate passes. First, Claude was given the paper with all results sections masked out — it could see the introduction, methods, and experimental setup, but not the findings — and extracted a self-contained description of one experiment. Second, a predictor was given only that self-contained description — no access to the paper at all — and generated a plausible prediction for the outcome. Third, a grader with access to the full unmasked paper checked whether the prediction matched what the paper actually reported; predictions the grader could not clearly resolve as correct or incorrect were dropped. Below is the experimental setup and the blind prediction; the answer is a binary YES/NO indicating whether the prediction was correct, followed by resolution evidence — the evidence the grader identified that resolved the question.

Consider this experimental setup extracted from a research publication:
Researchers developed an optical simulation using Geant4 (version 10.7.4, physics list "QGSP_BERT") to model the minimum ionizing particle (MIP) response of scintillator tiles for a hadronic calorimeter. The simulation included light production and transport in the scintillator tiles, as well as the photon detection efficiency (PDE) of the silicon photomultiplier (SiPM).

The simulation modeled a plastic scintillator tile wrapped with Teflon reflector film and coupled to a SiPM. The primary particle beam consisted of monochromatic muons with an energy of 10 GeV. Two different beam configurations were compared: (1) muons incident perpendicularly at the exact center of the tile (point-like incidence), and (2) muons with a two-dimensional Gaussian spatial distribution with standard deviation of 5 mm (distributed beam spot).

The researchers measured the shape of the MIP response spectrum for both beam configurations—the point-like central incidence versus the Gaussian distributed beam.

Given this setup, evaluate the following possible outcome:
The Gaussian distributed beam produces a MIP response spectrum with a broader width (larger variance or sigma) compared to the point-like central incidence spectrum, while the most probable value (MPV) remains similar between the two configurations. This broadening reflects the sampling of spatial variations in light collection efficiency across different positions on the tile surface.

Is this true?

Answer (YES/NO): NO